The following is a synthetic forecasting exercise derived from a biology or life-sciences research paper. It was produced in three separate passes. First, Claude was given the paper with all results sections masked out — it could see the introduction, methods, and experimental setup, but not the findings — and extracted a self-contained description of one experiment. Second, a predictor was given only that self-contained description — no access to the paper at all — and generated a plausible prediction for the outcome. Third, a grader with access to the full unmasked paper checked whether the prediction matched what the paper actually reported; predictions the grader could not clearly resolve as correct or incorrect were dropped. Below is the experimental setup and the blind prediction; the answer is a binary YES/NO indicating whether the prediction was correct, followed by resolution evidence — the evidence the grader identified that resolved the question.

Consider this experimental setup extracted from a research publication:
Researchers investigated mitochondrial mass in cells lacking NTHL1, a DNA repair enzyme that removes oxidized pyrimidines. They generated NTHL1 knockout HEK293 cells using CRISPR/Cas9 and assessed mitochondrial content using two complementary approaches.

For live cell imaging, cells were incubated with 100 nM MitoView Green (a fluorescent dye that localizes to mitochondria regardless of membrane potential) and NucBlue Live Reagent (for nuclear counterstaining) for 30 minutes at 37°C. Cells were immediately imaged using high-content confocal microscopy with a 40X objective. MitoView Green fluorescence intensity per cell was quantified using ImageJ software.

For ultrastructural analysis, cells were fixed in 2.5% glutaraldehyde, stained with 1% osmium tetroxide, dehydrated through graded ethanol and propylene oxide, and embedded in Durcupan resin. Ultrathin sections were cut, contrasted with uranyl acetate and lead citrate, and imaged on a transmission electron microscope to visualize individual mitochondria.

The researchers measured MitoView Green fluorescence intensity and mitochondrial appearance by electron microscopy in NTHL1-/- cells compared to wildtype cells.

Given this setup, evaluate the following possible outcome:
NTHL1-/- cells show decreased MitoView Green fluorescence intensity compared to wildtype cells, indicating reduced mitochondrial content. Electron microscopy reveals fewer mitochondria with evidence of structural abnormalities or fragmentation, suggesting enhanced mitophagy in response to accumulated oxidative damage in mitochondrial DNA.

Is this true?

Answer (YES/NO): NO